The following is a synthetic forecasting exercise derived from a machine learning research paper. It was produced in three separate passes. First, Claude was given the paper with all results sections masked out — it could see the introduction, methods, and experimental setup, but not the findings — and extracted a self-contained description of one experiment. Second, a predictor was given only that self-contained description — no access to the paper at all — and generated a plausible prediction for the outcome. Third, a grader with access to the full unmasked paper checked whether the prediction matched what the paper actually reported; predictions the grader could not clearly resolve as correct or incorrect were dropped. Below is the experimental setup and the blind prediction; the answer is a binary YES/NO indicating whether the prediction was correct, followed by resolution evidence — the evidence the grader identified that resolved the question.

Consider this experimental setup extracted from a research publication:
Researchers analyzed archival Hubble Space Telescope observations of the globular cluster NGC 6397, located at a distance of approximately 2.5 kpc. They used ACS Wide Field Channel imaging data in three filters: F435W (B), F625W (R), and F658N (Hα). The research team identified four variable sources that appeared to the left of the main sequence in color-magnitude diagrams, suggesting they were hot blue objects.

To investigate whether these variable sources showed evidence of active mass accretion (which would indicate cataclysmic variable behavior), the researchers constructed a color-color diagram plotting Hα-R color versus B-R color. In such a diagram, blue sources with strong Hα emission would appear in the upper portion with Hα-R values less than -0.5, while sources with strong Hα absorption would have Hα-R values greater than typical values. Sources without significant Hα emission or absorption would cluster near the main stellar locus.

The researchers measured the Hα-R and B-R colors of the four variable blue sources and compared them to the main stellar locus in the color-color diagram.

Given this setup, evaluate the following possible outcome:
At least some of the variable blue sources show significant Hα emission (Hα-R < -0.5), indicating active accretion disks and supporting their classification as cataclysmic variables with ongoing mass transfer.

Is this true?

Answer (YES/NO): NO